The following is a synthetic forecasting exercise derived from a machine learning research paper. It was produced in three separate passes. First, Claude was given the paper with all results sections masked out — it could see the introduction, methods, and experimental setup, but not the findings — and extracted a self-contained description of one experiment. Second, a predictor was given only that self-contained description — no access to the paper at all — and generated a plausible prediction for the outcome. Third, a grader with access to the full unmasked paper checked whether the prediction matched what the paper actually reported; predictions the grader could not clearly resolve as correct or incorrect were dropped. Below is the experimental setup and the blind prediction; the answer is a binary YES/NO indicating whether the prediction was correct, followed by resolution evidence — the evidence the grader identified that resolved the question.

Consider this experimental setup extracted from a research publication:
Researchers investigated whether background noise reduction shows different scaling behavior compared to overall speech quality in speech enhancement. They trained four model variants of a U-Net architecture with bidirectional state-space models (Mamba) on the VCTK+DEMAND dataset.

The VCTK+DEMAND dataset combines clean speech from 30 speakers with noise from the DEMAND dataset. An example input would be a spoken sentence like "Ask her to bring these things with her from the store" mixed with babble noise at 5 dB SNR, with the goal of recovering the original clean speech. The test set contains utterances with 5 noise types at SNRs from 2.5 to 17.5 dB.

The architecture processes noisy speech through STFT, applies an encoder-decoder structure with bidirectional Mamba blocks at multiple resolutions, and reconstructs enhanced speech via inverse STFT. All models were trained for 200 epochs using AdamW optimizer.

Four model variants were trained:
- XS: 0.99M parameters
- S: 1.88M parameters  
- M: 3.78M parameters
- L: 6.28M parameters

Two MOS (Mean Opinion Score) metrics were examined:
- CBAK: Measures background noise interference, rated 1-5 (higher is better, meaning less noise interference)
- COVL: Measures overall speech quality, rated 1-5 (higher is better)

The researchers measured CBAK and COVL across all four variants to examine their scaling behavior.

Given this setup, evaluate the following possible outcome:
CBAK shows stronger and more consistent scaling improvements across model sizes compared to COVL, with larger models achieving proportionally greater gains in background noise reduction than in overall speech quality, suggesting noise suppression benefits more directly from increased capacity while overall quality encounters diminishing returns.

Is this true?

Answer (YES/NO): NO